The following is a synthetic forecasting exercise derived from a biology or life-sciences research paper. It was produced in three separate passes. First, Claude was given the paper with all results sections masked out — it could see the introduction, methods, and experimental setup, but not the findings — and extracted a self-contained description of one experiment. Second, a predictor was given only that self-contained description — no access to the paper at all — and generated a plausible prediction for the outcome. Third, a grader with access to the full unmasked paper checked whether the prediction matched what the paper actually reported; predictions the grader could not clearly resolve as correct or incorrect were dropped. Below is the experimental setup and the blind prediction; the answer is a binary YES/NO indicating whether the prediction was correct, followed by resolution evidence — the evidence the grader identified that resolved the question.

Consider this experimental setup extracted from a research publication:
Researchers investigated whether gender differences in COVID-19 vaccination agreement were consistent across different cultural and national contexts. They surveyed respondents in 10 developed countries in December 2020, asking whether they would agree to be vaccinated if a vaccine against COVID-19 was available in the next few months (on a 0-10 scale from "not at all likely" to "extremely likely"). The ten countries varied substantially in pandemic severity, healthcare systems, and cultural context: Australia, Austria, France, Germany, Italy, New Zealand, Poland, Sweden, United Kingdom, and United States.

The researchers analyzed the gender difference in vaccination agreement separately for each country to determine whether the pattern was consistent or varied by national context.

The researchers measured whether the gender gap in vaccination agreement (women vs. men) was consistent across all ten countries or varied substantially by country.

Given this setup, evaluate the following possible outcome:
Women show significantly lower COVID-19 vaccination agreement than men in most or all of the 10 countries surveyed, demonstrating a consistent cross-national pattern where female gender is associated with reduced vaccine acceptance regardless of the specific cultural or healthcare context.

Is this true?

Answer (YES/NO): YES